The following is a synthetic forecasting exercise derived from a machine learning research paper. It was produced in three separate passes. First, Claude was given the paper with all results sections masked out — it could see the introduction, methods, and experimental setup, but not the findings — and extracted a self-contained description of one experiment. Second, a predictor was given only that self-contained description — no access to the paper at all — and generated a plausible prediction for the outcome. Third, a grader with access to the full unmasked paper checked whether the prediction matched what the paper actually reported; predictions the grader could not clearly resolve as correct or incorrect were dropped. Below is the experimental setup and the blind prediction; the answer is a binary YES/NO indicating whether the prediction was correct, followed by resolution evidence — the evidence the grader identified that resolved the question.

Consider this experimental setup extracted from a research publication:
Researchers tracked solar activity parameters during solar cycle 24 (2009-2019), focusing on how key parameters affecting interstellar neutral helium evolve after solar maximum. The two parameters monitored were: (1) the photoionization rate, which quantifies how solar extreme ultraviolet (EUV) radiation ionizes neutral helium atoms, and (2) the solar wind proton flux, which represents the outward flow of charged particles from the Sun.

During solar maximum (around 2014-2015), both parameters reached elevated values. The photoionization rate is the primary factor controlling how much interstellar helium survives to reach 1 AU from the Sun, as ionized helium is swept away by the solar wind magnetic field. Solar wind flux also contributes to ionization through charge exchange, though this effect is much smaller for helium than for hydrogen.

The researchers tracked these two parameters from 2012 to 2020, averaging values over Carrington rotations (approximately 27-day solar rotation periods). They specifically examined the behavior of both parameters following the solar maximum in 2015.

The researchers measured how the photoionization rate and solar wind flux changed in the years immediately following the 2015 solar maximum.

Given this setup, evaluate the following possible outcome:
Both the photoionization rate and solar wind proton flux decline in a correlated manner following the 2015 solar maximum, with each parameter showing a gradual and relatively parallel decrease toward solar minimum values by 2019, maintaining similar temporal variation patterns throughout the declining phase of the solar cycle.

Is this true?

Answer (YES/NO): NO